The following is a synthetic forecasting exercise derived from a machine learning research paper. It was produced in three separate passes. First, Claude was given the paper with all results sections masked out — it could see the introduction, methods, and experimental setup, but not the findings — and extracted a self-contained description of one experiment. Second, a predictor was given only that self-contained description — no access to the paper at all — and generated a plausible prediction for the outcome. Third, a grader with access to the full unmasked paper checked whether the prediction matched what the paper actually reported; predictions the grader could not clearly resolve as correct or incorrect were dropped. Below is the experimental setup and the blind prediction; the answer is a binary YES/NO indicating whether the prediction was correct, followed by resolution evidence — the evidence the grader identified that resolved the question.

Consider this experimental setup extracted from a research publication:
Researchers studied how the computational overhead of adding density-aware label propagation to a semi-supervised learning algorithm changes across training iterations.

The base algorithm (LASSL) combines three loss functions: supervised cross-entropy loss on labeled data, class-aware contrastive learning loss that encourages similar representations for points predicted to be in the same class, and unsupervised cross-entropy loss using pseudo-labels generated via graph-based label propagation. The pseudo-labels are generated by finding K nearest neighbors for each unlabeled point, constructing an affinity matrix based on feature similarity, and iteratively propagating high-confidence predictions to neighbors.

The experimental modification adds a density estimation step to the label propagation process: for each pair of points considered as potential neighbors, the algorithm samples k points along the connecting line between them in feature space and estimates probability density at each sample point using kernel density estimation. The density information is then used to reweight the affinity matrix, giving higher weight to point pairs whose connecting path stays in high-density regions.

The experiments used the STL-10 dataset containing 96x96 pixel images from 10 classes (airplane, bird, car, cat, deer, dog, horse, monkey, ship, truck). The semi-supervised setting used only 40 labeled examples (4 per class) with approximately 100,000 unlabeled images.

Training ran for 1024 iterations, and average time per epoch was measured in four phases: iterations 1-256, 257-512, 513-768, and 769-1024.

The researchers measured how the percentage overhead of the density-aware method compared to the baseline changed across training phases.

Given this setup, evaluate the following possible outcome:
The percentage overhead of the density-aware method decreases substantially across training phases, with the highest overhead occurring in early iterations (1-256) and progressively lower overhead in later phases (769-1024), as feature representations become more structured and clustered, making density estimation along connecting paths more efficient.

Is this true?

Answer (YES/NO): YES